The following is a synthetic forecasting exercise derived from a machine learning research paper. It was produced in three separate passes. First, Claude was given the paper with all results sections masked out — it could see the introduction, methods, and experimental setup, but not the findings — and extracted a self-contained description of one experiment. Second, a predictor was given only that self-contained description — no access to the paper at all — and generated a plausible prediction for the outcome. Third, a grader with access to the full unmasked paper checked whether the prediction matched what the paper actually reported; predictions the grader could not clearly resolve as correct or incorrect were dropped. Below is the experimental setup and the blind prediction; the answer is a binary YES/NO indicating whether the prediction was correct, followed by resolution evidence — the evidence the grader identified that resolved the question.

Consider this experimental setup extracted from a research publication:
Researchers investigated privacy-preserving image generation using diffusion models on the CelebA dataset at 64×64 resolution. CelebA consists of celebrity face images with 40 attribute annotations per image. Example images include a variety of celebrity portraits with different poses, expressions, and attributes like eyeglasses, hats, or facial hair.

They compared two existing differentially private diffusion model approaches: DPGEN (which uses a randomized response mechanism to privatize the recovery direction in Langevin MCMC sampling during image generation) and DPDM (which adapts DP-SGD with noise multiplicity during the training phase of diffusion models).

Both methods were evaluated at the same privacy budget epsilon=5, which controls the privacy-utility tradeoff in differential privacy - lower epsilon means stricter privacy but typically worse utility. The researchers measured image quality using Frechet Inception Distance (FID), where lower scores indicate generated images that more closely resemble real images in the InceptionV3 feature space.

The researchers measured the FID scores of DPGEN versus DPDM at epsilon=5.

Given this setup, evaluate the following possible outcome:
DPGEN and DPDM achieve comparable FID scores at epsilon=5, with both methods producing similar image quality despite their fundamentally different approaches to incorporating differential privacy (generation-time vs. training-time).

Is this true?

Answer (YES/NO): NO